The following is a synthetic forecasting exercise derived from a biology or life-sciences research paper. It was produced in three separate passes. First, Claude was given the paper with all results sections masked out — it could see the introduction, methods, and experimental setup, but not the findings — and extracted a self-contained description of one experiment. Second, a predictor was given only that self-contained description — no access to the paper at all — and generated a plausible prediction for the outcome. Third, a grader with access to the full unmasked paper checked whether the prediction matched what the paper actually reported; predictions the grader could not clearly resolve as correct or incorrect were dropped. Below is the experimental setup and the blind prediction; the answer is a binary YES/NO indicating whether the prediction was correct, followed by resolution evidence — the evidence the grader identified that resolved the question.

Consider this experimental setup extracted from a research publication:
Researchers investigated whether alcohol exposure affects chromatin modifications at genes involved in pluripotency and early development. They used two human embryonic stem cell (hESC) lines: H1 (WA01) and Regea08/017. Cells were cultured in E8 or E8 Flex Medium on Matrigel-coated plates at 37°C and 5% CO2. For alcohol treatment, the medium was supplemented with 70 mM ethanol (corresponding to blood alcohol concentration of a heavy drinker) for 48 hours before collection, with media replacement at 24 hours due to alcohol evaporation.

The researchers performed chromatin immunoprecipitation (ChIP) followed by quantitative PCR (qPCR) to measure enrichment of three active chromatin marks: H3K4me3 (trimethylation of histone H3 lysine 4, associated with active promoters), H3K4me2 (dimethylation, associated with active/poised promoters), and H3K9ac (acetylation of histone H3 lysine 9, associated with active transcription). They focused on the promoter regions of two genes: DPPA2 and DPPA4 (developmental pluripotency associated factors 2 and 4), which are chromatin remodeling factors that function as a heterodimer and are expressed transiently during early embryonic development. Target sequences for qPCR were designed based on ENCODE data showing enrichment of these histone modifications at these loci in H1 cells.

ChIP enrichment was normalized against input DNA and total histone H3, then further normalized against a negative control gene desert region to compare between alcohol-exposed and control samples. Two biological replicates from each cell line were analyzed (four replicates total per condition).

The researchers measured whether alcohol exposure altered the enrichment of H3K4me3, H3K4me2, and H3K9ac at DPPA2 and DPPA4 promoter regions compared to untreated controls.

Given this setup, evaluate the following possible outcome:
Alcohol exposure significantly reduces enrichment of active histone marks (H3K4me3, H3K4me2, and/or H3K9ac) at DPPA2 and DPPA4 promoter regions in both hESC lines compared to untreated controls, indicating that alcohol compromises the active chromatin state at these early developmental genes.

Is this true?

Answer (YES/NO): NO